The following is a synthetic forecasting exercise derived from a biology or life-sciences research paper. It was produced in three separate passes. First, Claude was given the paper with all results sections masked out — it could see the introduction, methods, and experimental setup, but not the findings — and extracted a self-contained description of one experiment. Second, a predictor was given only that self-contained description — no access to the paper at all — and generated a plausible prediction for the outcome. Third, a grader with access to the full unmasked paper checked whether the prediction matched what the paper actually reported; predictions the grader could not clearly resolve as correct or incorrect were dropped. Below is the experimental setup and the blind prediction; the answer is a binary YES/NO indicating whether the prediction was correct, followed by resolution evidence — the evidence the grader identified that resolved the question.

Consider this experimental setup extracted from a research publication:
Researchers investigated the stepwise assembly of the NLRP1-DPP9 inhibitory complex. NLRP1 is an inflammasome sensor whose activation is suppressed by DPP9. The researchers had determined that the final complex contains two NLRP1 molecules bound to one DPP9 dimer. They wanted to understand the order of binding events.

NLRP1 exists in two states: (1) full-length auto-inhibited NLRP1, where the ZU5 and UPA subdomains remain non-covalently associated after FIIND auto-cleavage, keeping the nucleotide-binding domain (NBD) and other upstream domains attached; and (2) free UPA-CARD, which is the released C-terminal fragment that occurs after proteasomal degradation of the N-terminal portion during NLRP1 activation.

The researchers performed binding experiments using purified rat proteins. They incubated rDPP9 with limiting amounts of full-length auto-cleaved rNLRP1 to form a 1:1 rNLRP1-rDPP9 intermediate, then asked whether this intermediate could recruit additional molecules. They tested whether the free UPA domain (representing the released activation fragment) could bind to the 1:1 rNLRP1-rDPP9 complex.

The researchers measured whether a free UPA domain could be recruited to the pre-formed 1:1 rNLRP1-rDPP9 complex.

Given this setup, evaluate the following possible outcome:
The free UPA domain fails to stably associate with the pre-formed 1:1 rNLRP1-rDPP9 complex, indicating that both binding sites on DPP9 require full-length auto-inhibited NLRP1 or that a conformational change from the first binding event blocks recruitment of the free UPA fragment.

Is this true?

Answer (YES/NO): NO